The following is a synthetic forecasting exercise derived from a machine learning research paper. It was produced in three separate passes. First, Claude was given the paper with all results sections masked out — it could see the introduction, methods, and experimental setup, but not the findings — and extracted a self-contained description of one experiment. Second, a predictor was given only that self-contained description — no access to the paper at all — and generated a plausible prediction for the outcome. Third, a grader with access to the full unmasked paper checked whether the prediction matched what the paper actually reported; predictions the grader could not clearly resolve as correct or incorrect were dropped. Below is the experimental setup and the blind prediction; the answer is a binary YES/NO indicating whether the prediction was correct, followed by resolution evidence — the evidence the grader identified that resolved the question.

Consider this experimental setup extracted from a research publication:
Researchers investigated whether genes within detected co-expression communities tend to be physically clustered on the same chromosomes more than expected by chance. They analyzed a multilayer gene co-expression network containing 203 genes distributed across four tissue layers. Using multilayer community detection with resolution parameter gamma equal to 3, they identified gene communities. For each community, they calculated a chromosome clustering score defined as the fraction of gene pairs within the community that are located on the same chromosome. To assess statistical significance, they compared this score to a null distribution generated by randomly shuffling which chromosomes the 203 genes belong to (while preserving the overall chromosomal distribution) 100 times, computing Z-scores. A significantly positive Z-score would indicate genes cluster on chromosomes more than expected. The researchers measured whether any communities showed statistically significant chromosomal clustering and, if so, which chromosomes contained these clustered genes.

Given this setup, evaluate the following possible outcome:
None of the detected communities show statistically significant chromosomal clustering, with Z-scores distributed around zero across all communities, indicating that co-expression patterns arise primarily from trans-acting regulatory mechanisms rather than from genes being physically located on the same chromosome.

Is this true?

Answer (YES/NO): NO